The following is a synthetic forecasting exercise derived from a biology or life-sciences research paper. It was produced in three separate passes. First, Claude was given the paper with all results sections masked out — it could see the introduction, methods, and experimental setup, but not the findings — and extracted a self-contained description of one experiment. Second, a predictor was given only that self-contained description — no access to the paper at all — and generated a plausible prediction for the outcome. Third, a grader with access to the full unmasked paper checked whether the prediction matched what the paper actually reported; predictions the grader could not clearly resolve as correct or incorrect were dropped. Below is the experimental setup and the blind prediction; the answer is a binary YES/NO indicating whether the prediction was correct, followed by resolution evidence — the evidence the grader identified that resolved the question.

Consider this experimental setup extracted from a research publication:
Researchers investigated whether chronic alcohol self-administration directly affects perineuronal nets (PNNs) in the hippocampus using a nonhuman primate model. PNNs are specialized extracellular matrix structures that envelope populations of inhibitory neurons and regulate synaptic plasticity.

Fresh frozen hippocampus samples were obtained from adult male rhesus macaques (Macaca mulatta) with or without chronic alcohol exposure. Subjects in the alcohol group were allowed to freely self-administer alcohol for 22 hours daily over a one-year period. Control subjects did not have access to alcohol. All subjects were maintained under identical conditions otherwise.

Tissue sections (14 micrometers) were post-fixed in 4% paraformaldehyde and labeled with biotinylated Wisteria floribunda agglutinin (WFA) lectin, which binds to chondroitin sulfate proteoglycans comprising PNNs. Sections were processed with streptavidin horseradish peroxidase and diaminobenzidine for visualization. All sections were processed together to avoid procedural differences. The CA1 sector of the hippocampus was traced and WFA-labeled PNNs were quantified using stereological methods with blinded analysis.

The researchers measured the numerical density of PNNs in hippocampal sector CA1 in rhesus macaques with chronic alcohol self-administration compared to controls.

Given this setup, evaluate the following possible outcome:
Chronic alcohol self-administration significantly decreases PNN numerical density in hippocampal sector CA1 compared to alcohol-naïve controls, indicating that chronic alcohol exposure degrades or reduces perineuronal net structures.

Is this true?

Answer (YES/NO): NO